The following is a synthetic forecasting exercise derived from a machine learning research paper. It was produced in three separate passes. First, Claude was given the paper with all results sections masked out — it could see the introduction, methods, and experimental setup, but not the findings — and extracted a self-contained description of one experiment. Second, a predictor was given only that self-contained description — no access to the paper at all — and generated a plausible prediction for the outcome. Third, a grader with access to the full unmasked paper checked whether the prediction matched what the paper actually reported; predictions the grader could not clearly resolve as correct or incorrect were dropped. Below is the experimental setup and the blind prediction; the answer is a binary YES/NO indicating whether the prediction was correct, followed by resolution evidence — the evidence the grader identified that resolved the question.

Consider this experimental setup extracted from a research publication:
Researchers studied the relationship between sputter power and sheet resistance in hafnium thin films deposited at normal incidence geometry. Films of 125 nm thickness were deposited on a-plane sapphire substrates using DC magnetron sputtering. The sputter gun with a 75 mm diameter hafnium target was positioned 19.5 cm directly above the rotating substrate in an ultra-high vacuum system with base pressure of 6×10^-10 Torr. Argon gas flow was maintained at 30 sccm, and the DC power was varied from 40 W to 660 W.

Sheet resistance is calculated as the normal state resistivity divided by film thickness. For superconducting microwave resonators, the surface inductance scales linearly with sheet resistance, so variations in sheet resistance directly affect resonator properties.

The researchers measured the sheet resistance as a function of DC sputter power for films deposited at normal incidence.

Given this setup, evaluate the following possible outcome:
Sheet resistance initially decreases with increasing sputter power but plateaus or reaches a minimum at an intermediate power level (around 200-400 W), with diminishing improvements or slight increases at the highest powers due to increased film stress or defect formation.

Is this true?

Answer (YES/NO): NO